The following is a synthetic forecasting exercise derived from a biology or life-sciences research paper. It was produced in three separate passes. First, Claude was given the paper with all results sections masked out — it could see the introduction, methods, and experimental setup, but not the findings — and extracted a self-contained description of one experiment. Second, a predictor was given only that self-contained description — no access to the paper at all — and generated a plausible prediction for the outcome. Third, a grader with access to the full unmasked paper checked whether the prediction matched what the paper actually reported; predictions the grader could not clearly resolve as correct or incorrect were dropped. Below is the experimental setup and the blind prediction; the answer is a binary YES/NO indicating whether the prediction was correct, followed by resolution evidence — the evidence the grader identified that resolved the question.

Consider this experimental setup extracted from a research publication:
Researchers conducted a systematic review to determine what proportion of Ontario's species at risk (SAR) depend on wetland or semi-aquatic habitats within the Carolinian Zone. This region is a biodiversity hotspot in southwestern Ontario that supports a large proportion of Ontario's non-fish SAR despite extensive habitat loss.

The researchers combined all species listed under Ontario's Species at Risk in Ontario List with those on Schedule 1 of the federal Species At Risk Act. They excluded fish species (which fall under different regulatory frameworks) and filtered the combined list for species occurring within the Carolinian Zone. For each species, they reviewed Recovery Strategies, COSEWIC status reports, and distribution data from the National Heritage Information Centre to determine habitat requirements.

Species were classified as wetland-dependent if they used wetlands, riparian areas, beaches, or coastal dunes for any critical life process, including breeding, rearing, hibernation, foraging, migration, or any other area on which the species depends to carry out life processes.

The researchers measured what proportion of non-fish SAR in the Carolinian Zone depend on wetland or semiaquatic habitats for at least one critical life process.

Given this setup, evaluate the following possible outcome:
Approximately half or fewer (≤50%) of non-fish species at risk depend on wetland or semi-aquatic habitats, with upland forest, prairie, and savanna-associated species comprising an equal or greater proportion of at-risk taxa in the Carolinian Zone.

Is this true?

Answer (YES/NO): NO